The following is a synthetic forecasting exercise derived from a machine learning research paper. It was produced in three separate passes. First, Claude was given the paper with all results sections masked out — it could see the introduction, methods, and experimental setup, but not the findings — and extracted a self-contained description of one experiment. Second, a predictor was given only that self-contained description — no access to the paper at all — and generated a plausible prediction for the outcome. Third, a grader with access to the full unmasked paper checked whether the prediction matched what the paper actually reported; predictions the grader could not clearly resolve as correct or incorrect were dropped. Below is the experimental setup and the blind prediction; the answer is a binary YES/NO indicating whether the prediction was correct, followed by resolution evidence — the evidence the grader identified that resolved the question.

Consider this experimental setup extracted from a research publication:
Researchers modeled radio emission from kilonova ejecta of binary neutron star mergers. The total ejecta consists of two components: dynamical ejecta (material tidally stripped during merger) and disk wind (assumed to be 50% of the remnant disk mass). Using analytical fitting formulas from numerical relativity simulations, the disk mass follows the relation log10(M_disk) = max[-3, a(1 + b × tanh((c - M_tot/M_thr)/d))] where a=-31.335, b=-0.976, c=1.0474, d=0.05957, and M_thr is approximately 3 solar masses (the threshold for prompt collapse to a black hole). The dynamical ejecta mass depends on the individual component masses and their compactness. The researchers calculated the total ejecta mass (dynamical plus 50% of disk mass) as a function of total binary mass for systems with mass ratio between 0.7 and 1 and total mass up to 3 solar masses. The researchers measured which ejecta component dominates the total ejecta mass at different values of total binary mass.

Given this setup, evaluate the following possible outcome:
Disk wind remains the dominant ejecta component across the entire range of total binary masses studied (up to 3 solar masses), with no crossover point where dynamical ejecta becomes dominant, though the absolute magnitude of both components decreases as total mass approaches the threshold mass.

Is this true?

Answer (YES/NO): NO